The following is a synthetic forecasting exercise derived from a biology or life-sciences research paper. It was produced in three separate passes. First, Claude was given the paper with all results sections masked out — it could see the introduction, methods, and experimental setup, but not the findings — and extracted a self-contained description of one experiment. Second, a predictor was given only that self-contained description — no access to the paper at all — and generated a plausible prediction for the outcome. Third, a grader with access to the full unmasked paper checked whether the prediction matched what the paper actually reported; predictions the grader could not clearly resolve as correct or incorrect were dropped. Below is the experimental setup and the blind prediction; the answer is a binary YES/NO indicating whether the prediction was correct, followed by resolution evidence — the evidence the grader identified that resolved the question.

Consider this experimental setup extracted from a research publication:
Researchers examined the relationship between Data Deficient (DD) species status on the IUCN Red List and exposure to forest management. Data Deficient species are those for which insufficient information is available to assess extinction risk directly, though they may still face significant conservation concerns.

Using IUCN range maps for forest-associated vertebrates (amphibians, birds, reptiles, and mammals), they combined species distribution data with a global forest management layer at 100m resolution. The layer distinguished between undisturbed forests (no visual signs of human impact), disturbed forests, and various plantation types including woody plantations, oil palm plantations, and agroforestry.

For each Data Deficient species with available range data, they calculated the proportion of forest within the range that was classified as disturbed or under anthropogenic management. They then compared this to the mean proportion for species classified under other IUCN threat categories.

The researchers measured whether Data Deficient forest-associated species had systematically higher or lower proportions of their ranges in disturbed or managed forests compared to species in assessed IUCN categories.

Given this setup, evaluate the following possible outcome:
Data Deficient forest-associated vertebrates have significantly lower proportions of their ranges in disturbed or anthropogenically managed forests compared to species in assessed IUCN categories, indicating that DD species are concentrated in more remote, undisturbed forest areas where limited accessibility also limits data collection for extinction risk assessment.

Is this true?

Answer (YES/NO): NO